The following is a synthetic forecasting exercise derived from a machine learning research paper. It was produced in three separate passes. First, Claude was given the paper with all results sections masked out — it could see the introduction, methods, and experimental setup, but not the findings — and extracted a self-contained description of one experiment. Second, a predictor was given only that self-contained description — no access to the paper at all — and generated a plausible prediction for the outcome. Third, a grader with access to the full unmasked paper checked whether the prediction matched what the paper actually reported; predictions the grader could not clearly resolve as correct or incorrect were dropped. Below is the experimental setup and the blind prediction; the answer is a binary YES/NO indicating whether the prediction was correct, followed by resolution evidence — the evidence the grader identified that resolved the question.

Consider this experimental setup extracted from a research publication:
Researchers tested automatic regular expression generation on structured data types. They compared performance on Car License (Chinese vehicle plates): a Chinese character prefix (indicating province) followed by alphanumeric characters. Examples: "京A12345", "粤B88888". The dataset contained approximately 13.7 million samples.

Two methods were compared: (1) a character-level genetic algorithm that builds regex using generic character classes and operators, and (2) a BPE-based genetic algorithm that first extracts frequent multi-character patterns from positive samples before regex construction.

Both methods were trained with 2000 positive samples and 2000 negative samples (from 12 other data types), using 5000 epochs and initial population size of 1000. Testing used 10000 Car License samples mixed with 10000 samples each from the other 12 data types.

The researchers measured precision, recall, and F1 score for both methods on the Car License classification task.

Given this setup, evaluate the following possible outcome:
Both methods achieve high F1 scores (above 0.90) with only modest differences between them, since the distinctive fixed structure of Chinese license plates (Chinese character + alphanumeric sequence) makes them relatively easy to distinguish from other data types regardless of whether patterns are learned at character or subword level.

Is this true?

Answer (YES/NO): YES